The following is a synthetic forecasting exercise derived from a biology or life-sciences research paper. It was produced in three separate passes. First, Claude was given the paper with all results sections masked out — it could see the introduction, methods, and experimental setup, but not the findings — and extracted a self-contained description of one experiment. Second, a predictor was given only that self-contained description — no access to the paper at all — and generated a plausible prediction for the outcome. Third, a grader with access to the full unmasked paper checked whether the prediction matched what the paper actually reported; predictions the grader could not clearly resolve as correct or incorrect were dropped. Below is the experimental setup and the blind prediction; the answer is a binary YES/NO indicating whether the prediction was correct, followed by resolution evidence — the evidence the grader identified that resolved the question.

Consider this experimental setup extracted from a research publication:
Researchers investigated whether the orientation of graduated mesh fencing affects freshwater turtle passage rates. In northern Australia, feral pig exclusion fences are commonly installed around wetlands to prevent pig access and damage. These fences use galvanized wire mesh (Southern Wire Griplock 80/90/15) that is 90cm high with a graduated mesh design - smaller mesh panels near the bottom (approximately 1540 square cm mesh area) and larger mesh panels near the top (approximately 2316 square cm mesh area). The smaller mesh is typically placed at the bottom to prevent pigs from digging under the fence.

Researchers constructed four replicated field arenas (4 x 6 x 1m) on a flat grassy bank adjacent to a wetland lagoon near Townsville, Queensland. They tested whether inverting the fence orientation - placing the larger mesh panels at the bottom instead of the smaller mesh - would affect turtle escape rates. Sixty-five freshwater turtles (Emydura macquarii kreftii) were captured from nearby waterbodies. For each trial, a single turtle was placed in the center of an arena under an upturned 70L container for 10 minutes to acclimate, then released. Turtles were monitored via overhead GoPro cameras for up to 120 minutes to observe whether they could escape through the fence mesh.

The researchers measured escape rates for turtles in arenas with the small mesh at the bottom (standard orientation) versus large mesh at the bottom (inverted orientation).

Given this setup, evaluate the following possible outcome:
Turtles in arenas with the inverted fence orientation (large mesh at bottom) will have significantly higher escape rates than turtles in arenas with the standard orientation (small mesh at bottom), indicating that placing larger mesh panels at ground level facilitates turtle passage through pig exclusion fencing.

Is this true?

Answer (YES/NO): YES